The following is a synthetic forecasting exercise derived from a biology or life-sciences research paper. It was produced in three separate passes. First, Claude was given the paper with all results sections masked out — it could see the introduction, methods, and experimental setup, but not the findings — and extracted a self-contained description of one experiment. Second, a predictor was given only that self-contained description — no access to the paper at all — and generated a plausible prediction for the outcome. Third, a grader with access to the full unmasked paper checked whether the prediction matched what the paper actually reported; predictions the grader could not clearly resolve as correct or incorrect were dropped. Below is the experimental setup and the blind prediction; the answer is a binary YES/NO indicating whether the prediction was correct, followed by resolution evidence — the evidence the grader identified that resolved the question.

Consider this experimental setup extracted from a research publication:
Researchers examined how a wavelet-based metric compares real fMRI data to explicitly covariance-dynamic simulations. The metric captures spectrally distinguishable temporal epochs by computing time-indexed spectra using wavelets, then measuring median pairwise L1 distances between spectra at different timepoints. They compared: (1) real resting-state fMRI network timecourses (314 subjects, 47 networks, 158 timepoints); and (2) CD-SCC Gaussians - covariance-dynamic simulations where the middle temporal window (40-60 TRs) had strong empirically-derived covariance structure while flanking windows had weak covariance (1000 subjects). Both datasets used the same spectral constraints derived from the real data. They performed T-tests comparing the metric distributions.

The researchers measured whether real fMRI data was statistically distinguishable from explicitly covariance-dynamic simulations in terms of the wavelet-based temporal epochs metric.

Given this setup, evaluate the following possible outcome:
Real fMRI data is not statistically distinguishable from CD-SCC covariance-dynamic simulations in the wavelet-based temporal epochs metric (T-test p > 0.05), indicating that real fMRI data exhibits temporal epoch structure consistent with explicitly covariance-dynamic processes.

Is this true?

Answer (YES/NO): YES